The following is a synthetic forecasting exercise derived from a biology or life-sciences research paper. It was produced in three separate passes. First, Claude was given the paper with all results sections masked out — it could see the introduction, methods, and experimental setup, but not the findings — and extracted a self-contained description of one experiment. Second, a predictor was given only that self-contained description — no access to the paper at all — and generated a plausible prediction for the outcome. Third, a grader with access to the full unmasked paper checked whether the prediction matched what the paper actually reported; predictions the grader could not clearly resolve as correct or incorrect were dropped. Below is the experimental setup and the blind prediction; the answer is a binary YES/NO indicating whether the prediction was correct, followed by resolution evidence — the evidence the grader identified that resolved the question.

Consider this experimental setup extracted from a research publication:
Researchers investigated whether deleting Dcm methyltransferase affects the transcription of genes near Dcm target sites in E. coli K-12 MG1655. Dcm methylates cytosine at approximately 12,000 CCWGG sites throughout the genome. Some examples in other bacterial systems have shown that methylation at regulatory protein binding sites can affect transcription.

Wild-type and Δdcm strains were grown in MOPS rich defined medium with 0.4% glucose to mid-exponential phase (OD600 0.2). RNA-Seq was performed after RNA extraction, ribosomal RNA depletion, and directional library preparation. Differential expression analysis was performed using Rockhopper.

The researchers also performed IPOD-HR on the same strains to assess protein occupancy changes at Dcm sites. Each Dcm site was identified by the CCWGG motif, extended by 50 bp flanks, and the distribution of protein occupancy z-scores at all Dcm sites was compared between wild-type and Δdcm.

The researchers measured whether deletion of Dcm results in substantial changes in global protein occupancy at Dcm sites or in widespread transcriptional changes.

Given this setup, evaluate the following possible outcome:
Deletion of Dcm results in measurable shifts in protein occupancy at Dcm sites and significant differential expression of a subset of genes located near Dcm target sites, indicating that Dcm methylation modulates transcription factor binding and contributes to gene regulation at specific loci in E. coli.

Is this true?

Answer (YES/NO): NO